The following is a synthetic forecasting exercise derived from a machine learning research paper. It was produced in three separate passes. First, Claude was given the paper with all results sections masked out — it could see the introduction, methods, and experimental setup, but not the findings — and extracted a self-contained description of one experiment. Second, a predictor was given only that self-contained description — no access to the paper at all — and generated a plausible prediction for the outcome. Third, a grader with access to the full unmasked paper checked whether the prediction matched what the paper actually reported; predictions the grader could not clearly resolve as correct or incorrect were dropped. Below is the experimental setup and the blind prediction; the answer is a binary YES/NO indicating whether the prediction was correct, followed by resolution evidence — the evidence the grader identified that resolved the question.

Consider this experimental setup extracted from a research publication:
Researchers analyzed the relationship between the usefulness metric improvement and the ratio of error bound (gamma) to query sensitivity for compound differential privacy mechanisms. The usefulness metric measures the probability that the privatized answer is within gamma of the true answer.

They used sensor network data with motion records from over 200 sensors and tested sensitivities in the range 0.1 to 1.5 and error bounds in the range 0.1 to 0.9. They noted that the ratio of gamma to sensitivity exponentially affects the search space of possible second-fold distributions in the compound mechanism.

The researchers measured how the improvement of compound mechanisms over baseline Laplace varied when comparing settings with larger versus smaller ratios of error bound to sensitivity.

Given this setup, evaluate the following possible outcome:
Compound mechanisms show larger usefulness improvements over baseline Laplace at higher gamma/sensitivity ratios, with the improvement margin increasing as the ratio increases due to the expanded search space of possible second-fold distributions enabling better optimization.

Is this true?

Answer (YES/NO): YES